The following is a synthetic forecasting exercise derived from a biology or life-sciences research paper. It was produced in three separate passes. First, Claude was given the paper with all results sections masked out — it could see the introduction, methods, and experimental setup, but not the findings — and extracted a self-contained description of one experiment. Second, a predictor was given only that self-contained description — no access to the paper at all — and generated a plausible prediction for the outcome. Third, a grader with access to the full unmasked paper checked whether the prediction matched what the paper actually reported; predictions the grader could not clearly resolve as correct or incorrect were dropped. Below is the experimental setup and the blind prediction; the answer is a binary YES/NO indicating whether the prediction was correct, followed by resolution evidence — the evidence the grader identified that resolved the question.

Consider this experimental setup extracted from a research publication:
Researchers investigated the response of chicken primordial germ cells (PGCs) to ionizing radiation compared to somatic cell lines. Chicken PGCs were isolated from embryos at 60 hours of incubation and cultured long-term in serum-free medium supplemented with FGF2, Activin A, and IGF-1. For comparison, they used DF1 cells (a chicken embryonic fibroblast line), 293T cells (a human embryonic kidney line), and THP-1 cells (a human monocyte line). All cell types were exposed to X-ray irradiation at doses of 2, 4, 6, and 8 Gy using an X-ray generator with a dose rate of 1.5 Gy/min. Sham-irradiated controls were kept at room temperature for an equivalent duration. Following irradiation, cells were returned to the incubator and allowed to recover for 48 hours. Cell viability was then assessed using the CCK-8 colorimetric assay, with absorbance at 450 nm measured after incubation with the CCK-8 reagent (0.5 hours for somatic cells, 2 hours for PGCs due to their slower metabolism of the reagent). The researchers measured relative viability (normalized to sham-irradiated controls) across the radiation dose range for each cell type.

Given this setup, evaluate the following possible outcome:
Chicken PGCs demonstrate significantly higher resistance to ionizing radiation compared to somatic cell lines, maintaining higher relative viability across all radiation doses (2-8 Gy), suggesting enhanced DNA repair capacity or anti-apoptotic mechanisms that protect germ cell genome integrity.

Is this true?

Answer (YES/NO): NO